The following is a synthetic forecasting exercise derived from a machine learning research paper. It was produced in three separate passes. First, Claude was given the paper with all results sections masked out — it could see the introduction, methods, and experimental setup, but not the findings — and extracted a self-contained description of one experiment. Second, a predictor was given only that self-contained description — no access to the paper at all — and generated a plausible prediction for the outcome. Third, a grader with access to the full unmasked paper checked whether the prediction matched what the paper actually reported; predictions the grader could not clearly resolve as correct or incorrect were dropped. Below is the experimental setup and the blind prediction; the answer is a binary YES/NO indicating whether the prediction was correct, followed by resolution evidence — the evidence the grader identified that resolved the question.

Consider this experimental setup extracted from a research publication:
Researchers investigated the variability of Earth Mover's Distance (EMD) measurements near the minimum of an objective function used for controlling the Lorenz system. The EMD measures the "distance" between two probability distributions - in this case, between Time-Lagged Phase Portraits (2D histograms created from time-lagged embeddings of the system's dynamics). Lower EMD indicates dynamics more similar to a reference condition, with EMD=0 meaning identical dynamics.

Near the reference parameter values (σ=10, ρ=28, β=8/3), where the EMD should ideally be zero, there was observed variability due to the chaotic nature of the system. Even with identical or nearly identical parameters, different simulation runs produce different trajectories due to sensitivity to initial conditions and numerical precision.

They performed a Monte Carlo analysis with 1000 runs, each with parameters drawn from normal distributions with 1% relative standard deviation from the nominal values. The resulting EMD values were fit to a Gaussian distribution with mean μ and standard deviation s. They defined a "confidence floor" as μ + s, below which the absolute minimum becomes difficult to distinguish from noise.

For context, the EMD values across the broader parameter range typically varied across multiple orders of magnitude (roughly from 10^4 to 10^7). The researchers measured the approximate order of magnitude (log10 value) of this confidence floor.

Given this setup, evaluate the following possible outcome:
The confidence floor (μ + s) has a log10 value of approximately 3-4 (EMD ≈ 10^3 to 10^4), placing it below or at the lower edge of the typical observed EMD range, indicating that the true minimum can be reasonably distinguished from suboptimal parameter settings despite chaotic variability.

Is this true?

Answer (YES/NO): NO